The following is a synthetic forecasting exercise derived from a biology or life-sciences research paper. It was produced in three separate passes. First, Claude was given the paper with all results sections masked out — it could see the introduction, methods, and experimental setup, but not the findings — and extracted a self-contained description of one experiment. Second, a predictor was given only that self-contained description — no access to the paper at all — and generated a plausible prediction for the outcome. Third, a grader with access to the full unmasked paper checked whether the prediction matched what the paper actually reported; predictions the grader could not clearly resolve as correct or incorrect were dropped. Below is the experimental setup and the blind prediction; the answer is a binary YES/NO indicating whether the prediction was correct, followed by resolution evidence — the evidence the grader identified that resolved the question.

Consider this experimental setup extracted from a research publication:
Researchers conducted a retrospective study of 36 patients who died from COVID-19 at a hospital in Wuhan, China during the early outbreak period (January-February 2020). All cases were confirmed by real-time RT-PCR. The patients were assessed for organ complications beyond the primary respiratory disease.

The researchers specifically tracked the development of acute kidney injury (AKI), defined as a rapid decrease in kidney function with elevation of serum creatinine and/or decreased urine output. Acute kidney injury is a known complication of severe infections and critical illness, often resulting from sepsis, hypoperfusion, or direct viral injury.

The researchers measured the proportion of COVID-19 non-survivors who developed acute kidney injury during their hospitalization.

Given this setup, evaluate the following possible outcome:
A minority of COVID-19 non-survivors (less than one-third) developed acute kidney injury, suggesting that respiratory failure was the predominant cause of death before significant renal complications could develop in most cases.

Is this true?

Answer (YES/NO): YES